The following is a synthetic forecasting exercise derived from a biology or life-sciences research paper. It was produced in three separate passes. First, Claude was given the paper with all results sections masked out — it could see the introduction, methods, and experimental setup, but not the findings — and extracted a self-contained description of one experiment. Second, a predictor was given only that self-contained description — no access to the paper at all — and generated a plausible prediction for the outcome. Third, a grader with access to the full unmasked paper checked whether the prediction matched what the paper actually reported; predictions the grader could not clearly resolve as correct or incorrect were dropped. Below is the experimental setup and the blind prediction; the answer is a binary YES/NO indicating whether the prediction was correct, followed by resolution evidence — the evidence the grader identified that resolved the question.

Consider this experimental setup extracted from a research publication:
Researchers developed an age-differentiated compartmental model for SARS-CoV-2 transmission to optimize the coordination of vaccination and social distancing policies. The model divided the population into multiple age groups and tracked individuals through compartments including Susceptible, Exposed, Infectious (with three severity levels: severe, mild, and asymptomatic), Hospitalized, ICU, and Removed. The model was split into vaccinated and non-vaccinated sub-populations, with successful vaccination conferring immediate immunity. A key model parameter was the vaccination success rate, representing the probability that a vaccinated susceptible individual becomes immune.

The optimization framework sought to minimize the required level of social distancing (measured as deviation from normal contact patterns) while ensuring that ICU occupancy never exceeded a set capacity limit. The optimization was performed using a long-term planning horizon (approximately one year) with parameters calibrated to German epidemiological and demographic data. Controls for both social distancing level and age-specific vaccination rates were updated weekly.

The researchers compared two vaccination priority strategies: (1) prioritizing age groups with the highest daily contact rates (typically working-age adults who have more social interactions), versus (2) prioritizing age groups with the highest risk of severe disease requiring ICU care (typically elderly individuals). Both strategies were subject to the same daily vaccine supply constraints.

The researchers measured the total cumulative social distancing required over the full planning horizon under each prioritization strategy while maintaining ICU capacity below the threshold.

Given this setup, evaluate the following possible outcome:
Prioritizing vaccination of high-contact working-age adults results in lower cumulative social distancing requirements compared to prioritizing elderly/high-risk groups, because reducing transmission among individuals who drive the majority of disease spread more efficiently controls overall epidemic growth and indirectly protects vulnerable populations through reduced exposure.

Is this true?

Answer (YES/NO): YES